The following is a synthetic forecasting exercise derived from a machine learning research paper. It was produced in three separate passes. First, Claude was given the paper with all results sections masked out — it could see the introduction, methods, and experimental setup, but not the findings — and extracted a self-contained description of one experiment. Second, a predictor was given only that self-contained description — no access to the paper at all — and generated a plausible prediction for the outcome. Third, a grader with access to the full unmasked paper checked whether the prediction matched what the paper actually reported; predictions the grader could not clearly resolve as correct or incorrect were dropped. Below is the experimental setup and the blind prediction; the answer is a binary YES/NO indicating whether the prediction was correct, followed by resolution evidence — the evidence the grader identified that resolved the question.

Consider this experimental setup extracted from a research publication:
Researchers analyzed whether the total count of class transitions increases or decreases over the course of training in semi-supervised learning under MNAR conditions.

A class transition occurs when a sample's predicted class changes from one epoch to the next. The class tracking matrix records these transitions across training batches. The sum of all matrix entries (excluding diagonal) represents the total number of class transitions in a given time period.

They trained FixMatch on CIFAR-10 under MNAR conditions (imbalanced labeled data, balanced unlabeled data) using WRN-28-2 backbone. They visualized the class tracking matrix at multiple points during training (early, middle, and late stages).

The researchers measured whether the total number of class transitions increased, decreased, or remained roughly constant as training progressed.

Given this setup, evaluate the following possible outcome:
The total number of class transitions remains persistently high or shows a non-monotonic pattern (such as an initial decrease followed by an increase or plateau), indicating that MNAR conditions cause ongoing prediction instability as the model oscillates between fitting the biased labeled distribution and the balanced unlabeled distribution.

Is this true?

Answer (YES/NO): NO